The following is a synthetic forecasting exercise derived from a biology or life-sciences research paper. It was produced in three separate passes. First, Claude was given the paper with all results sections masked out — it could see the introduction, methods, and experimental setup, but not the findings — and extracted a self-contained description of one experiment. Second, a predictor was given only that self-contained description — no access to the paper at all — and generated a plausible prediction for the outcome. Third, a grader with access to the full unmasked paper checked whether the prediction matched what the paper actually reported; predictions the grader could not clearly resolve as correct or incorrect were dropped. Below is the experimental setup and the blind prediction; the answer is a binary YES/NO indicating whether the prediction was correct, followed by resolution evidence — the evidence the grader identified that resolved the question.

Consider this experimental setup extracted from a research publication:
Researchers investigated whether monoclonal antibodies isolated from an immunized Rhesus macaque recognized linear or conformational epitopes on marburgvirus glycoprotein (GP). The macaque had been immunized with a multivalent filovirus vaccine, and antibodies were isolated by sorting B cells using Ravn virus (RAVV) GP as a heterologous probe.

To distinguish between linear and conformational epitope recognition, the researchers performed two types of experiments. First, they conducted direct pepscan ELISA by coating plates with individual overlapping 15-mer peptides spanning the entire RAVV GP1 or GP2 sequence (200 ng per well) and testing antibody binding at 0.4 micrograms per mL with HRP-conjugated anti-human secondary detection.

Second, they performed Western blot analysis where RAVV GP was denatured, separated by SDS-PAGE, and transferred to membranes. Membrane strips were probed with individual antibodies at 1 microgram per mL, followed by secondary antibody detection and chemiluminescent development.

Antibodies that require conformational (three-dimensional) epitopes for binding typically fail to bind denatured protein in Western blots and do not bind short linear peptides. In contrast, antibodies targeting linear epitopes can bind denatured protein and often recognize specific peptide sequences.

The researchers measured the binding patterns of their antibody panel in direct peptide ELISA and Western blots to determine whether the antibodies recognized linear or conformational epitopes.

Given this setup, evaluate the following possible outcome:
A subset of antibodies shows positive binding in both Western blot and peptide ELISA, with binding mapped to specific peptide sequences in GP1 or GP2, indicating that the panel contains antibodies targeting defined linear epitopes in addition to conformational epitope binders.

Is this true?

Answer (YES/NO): YES